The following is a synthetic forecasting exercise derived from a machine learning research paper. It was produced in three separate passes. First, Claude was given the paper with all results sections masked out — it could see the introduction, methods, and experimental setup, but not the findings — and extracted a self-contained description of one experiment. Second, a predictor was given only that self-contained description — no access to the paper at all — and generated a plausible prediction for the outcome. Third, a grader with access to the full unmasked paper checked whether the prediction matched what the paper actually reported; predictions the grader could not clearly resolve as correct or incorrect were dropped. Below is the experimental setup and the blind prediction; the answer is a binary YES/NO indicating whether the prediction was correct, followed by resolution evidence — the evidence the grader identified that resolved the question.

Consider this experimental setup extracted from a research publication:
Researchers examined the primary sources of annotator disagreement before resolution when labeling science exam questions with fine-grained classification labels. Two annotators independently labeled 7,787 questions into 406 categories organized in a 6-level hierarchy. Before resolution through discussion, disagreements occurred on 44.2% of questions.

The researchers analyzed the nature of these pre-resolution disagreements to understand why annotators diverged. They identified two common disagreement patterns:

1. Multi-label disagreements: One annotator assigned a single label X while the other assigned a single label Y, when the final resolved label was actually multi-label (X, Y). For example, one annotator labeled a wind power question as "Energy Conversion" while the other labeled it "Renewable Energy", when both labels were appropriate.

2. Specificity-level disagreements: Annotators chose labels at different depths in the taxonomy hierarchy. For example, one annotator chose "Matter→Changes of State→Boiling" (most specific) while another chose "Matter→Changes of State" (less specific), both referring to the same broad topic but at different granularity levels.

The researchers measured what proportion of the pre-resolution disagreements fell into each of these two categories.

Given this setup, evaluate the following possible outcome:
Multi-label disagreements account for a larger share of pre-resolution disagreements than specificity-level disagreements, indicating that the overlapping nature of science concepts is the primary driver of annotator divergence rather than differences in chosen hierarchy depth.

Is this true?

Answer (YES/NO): YES